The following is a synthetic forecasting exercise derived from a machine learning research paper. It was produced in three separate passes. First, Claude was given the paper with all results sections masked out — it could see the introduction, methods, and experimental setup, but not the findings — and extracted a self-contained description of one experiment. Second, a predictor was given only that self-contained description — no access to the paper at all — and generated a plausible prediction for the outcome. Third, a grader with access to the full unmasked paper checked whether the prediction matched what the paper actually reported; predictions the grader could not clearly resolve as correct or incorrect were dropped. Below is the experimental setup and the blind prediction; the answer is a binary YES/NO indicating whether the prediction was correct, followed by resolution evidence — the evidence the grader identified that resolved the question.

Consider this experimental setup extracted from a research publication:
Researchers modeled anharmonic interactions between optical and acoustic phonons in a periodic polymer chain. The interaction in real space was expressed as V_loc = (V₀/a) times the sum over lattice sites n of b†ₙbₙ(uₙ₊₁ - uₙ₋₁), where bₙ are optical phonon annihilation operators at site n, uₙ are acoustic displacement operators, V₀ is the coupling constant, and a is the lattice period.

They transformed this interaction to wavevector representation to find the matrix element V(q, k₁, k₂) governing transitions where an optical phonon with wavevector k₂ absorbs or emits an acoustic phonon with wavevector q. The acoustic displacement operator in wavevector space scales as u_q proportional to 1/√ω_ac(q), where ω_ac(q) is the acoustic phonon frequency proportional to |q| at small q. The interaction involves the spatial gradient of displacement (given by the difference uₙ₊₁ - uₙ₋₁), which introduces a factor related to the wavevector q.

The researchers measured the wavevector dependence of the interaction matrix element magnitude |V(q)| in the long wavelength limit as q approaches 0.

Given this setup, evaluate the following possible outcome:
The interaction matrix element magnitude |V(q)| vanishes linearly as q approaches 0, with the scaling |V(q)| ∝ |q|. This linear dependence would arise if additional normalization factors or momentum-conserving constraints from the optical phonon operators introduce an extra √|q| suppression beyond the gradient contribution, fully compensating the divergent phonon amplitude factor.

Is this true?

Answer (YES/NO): NO